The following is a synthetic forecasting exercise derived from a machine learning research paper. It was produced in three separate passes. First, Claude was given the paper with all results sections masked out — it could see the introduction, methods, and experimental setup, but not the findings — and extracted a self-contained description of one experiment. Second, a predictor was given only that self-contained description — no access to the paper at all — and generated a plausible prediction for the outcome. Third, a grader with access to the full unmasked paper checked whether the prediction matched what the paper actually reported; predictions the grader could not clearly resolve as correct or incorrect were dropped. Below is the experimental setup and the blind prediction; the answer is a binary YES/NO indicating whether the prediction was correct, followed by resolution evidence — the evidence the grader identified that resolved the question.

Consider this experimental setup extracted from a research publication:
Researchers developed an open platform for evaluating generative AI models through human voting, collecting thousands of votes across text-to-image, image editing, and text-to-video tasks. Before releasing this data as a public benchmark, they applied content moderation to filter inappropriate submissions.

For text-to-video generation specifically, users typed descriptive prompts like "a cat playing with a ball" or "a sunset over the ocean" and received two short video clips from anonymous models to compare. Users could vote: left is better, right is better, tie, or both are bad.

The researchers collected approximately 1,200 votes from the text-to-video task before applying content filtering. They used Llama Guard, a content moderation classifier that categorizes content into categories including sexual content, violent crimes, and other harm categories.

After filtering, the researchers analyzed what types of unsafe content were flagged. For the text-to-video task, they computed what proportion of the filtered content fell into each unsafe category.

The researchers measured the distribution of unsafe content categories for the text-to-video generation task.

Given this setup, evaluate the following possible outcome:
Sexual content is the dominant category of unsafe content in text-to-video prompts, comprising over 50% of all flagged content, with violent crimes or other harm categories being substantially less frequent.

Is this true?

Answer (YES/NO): YES